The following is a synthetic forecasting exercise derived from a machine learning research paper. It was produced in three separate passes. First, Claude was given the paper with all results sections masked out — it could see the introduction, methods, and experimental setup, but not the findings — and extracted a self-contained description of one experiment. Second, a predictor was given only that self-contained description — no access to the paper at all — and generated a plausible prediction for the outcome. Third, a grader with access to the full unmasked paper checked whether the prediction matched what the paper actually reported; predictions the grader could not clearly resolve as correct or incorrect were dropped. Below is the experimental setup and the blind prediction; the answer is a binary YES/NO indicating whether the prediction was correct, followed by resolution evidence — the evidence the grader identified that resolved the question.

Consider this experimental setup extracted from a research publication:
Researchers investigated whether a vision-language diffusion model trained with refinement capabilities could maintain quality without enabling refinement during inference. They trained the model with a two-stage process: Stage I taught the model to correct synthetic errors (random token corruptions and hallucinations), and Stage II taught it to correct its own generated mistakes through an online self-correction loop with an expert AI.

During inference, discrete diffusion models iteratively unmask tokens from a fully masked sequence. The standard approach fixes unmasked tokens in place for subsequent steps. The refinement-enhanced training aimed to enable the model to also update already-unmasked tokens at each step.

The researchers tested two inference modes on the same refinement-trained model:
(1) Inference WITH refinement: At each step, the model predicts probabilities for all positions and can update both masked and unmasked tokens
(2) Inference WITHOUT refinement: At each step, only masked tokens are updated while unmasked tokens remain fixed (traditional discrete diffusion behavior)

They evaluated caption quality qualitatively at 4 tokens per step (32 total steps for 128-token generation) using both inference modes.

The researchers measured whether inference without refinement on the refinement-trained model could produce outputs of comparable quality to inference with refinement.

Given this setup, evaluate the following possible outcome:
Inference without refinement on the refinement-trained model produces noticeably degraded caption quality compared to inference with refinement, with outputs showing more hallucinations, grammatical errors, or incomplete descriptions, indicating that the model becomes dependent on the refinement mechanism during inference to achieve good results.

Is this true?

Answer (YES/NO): YES